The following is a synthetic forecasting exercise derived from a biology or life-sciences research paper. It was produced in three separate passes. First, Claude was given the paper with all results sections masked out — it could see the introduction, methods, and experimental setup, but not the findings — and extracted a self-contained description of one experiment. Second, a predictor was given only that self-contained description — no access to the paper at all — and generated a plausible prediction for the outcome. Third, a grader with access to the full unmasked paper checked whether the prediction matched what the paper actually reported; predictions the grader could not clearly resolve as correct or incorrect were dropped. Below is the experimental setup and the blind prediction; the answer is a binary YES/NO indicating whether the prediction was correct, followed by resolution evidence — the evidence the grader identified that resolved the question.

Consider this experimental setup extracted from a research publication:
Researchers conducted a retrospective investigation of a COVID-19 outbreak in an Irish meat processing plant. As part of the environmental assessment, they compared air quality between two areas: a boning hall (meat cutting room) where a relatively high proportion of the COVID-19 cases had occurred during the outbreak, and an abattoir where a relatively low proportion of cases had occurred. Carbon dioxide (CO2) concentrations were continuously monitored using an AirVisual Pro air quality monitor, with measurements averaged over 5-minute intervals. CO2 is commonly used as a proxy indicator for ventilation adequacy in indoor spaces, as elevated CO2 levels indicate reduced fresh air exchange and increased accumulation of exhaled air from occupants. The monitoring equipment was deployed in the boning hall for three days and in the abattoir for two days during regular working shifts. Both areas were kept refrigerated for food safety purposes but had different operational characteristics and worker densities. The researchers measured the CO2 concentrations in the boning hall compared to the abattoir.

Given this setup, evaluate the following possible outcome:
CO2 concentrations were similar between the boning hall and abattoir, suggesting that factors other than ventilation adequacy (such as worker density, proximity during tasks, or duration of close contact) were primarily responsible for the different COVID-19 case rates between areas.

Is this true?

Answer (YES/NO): NO